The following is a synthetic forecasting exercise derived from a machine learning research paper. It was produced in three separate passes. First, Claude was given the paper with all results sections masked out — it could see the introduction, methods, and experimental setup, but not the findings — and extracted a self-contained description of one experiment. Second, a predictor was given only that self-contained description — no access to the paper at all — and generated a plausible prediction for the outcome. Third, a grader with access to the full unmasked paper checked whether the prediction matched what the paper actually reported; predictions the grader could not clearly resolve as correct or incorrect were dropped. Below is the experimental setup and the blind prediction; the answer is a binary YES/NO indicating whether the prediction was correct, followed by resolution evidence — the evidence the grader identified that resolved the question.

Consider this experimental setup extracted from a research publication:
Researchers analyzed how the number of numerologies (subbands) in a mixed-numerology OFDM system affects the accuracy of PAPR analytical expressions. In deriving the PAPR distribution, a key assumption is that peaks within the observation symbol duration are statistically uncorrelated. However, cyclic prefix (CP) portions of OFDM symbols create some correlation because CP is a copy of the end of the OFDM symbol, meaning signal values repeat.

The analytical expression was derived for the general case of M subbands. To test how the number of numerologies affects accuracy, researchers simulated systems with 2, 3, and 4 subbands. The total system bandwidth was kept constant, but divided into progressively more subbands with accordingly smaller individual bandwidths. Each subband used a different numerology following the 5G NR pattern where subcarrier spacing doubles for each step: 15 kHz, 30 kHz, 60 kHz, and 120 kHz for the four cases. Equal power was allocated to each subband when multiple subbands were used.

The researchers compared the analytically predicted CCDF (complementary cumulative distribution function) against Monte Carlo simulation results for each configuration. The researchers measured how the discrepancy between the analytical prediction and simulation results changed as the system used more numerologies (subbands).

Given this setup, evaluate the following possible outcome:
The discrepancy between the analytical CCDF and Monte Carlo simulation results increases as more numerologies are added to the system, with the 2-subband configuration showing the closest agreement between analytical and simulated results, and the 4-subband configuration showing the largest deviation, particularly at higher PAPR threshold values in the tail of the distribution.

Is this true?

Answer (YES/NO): NO